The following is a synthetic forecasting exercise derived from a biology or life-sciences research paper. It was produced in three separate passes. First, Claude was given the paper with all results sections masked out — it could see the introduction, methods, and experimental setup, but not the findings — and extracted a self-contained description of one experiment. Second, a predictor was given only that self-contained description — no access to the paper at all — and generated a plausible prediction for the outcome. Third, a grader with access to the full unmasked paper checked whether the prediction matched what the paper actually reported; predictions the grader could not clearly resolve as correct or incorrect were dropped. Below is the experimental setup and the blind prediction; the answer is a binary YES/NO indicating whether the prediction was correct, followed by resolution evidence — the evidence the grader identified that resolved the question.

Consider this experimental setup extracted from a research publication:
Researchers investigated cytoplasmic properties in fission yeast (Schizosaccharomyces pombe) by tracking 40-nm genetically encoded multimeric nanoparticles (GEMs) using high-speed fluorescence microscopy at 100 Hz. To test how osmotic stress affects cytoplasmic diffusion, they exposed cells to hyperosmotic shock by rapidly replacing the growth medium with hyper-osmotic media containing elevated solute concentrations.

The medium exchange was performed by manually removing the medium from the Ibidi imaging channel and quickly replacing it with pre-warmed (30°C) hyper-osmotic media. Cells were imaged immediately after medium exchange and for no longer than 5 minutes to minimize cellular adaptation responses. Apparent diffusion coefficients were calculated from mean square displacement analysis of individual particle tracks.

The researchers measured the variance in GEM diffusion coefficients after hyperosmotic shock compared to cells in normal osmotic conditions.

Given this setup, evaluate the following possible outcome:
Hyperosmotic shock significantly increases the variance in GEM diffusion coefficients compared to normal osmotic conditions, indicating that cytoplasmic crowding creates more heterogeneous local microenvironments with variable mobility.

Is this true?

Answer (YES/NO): YES